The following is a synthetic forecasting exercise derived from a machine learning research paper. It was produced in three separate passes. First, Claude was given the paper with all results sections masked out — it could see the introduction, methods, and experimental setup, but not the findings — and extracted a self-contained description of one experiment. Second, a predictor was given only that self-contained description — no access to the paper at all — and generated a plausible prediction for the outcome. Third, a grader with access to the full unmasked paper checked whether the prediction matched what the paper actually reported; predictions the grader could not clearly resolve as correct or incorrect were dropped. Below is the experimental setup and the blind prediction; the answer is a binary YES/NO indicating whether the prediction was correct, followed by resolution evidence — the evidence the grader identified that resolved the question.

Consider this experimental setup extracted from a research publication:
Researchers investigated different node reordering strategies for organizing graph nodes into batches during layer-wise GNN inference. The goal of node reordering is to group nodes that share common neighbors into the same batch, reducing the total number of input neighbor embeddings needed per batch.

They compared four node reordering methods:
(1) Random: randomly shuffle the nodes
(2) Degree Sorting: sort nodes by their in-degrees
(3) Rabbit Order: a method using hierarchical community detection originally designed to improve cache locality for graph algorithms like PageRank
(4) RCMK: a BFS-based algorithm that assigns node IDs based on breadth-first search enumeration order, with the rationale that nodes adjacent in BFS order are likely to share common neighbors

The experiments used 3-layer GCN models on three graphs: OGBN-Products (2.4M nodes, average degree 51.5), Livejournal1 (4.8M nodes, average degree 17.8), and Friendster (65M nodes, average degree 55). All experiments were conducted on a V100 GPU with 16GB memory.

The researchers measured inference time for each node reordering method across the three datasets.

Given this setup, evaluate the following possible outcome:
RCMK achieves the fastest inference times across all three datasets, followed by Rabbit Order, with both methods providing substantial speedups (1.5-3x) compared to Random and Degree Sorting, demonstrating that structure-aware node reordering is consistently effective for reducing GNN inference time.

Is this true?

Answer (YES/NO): NO